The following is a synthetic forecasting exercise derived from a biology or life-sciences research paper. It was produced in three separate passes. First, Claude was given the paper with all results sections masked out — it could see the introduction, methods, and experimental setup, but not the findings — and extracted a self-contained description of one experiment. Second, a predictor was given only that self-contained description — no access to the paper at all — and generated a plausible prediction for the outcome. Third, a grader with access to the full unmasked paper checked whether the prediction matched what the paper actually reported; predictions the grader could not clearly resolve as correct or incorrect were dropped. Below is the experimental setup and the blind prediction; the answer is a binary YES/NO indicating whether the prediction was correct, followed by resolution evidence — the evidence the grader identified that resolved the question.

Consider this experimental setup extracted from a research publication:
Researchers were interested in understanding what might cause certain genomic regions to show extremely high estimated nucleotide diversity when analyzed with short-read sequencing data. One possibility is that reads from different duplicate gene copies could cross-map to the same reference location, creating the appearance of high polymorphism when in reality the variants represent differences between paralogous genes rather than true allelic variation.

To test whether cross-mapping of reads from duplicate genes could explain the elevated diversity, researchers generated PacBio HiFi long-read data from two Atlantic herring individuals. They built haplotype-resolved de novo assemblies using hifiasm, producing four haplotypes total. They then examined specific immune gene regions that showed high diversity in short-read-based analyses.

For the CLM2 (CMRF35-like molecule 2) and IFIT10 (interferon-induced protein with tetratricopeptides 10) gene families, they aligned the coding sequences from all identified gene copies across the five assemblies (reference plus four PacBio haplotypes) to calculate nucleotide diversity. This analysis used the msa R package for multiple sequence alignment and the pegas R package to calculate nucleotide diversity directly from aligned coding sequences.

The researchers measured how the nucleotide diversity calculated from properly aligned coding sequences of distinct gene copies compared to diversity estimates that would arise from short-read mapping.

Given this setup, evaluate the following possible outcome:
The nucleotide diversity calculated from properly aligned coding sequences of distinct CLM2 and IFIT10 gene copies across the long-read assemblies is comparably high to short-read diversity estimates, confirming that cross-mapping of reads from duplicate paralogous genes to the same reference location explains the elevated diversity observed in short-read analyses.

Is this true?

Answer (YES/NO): NO